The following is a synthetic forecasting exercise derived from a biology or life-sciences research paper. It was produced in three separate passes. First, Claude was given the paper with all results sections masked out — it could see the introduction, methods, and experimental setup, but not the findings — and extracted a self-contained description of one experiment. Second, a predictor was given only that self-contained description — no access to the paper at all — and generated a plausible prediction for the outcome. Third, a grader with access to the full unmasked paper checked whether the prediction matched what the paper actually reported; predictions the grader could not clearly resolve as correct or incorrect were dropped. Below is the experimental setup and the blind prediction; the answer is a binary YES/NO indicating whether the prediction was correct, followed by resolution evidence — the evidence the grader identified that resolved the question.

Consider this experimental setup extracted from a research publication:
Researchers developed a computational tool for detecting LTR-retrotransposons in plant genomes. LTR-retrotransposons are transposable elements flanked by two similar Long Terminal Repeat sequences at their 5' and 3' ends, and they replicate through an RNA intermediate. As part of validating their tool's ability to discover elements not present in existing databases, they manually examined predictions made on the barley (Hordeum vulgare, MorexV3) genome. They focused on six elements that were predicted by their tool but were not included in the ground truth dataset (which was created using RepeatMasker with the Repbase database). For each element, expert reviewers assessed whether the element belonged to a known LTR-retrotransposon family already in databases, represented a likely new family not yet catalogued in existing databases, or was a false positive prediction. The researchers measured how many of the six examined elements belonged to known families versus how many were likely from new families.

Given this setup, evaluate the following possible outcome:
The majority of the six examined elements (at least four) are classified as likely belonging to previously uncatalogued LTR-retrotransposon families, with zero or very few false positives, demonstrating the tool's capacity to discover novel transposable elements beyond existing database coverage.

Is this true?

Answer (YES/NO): NO